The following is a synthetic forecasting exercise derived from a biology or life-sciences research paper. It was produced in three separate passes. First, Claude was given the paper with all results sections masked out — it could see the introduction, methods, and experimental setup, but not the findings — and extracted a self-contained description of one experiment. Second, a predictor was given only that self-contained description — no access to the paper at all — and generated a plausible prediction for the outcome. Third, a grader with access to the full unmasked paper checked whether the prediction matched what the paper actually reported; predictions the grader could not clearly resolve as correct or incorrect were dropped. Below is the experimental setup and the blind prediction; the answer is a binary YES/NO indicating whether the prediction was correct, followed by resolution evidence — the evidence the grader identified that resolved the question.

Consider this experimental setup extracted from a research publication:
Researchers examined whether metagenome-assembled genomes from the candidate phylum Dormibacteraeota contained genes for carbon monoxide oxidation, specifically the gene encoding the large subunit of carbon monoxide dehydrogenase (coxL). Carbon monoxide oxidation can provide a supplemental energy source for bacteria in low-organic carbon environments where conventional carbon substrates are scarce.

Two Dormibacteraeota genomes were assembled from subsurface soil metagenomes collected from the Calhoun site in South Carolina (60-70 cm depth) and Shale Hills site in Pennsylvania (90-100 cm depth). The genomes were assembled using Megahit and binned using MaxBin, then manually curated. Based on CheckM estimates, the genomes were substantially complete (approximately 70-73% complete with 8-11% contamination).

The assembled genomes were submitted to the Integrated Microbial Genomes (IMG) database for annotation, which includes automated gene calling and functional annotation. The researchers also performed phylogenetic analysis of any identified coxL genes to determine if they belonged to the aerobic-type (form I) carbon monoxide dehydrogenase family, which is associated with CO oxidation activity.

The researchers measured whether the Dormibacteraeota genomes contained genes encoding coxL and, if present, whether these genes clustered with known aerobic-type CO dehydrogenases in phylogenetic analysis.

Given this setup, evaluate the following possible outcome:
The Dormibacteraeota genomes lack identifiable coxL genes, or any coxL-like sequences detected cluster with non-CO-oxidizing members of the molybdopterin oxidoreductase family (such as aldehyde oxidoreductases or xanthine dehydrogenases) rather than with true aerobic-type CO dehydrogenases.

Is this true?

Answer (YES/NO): NO